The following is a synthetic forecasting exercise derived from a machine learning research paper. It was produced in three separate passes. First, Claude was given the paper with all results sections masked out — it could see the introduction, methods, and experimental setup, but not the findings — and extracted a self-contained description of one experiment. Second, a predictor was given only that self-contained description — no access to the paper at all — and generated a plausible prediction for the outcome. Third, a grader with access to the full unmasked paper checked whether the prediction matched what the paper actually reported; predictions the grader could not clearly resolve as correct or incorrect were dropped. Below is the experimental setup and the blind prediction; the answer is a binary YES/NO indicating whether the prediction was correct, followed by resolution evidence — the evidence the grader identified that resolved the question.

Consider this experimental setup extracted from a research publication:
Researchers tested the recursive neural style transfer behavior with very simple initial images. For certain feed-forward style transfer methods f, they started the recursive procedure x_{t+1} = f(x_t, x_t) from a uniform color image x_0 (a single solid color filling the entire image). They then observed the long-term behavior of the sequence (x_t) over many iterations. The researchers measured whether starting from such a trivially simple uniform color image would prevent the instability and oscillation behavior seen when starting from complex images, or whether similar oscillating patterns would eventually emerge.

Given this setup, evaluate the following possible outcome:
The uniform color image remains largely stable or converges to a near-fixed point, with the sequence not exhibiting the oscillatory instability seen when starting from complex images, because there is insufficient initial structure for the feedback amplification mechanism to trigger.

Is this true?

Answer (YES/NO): NO